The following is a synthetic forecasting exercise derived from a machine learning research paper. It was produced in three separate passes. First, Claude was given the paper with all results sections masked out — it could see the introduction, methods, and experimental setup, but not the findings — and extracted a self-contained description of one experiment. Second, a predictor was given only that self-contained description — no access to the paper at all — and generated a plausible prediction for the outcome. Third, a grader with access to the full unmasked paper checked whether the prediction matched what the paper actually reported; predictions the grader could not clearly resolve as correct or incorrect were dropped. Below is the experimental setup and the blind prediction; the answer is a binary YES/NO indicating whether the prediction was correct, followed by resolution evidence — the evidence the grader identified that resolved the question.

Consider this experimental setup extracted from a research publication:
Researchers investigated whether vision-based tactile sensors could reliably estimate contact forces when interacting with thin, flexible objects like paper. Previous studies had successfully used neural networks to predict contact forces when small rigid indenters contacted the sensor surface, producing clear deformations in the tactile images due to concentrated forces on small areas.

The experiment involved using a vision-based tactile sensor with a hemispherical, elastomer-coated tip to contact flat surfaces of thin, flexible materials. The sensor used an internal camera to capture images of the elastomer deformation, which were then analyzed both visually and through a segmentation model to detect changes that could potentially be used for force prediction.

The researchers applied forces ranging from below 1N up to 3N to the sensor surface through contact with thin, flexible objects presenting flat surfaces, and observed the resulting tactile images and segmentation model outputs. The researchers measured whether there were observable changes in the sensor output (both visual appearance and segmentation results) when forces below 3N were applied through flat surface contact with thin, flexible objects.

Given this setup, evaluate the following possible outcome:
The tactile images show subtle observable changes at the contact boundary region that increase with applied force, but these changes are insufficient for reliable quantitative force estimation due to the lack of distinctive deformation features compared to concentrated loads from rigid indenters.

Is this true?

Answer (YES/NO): NO